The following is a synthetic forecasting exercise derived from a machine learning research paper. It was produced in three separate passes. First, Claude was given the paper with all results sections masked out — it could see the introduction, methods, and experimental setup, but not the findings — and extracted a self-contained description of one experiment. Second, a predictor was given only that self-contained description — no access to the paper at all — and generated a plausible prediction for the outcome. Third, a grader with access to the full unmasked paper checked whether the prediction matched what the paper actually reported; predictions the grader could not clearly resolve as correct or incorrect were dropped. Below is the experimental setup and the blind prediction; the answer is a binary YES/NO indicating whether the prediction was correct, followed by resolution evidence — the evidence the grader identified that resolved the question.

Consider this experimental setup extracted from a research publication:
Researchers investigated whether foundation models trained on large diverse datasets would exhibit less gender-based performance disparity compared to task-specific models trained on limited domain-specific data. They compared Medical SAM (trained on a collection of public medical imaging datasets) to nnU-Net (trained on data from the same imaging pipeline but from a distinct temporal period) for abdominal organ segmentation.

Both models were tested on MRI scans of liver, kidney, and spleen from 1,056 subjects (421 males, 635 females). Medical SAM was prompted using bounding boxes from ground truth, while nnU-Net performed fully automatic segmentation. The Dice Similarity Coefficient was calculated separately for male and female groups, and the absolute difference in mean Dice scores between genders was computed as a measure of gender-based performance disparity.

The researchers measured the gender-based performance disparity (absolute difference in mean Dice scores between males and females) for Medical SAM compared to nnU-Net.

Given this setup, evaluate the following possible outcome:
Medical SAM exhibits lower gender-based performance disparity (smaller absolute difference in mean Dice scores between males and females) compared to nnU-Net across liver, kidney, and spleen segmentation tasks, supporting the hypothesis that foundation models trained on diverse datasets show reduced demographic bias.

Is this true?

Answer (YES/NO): NO